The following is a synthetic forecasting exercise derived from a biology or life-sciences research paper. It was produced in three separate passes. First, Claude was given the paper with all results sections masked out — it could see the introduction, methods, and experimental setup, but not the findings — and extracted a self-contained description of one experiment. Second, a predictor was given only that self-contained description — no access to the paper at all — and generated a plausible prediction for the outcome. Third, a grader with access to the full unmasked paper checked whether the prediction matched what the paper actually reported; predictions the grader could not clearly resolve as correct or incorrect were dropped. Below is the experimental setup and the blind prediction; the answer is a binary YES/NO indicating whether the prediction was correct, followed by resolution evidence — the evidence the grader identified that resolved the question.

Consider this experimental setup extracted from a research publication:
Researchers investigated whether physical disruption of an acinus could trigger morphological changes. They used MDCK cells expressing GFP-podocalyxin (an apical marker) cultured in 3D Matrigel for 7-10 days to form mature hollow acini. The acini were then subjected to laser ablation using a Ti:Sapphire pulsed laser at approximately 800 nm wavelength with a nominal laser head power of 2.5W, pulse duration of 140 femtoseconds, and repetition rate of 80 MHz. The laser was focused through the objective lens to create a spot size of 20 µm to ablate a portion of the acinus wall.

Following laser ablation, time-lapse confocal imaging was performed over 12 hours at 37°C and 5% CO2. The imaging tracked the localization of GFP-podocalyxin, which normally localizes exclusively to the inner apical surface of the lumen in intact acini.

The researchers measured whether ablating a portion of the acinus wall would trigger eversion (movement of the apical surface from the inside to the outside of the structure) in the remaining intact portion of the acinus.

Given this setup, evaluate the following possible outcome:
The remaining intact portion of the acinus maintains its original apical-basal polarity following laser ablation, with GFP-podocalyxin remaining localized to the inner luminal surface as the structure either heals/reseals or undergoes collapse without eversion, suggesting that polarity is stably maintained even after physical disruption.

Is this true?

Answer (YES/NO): NO